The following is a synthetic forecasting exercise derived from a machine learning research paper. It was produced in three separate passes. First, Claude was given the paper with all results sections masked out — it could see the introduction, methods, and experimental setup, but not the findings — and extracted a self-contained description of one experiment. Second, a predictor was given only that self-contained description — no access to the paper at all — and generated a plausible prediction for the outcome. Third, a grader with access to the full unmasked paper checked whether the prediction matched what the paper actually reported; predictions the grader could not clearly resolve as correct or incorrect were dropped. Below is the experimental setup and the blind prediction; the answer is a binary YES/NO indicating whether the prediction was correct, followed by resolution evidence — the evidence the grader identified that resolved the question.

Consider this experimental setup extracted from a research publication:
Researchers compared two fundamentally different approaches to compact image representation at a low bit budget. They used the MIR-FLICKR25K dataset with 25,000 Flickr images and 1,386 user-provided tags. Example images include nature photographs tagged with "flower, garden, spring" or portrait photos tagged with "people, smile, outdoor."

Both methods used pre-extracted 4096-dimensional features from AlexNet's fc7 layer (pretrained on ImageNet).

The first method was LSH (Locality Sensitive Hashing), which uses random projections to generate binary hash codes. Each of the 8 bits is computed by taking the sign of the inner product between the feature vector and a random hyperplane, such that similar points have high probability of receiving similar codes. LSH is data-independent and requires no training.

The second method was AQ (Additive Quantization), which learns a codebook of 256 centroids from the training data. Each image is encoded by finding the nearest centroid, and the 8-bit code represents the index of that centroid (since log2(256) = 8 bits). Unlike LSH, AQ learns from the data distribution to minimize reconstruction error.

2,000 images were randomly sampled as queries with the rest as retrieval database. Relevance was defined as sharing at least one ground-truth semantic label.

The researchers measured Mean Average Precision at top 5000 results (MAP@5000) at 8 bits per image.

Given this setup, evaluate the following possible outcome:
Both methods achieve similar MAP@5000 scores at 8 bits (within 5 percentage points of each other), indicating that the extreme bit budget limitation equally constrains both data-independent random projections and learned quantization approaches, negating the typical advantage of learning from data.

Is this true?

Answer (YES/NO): NO